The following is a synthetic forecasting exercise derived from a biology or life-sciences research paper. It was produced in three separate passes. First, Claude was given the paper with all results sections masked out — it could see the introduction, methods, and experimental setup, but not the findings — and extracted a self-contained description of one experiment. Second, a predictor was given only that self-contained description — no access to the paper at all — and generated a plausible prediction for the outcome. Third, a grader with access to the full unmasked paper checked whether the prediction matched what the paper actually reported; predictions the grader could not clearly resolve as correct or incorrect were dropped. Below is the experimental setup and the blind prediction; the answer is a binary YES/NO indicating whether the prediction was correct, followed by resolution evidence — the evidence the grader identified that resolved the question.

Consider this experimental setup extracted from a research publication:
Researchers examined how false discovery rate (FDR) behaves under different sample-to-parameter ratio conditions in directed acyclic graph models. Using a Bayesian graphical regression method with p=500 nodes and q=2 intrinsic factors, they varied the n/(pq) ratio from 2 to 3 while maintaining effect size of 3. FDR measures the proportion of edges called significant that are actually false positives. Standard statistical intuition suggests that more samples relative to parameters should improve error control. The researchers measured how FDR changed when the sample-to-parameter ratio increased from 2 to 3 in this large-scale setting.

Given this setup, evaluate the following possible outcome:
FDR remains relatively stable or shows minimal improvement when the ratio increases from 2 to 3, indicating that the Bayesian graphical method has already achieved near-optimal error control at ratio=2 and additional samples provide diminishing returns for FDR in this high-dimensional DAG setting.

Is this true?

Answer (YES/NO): NO